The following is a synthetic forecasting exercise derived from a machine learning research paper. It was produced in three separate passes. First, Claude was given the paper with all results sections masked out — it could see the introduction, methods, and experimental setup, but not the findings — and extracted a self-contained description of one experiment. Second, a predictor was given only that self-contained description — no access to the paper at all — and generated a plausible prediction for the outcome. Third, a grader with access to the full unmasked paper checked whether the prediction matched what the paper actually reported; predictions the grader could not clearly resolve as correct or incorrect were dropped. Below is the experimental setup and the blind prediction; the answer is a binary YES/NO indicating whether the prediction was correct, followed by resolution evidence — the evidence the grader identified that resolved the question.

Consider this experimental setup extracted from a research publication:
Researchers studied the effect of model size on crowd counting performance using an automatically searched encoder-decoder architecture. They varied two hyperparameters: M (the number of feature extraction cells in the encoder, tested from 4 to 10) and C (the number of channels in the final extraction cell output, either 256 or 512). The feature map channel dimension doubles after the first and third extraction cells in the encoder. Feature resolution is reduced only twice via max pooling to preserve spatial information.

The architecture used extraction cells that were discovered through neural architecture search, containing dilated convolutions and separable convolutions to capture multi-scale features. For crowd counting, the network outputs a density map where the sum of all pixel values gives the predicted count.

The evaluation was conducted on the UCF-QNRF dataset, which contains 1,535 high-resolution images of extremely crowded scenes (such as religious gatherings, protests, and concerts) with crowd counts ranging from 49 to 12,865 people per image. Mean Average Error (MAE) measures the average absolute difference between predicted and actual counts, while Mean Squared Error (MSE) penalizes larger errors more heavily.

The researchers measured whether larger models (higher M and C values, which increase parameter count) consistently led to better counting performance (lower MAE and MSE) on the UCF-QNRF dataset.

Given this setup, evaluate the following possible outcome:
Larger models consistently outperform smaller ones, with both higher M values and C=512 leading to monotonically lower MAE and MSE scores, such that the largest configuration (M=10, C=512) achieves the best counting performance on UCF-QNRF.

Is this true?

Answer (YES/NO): NO